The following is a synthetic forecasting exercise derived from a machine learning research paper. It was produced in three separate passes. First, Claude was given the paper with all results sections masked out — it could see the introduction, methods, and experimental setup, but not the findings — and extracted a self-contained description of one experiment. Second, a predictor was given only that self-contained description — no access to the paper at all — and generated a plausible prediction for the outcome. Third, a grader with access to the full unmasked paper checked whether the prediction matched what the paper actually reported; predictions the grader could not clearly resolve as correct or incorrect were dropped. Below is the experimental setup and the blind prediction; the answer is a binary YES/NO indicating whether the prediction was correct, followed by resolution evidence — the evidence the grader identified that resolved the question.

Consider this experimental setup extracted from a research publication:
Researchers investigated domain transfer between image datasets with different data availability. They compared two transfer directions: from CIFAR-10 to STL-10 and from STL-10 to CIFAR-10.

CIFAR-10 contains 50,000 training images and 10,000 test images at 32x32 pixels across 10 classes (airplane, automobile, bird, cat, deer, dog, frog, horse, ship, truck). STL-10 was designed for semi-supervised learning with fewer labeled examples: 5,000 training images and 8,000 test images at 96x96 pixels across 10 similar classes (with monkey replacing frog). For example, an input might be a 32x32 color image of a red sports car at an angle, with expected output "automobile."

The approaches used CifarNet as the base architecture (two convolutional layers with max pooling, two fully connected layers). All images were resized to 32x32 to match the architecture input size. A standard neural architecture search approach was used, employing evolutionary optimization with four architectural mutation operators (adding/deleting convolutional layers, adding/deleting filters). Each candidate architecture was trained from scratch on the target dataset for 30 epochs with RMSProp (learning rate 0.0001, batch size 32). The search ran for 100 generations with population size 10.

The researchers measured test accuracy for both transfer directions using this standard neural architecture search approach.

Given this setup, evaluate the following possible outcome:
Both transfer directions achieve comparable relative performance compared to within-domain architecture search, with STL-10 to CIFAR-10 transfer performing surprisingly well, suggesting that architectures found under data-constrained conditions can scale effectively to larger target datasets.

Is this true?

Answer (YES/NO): NO